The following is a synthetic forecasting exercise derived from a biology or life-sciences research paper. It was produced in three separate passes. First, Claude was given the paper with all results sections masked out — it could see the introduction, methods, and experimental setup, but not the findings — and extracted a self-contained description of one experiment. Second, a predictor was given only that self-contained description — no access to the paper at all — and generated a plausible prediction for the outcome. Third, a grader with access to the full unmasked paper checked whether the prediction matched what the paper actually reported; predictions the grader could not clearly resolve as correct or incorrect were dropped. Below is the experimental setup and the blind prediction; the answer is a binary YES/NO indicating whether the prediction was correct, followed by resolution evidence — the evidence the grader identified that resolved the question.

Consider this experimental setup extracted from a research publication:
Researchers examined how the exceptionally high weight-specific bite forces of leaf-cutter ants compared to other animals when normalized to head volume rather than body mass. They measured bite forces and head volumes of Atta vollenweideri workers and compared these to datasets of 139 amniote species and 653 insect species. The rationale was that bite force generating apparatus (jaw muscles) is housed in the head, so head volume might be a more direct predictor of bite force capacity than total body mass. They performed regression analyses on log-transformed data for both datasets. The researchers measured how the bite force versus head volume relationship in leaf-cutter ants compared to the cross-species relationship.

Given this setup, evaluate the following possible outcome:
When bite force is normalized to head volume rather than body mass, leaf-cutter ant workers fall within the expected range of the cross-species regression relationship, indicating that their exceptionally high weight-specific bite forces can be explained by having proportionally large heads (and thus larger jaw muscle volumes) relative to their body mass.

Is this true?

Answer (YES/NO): YES